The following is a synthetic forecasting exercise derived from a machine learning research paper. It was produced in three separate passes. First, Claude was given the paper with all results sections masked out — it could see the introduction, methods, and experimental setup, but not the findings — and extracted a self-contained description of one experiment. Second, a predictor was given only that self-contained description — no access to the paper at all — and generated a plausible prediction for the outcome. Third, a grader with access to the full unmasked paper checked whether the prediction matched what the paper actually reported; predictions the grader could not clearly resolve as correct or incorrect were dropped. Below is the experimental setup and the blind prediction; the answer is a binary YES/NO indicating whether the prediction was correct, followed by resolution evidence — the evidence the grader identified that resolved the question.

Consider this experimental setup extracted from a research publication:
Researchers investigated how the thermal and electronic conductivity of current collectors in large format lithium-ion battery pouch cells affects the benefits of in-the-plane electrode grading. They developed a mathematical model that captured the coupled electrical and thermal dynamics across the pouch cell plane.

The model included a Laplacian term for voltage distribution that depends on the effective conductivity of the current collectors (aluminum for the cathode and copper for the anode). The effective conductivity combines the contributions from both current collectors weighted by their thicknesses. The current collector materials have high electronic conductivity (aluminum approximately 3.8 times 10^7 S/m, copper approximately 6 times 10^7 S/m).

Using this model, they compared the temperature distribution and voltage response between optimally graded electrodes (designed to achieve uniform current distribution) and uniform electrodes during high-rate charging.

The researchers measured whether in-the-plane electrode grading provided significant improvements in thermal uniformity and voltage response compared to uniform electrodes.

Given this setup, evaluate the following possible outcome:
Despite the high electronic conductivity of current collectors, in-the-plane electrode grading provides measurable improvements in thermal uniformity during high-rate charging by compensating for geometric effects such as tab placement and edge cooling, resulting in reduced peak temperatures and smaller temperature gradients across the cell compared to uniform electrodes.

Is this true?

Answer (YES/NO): NO